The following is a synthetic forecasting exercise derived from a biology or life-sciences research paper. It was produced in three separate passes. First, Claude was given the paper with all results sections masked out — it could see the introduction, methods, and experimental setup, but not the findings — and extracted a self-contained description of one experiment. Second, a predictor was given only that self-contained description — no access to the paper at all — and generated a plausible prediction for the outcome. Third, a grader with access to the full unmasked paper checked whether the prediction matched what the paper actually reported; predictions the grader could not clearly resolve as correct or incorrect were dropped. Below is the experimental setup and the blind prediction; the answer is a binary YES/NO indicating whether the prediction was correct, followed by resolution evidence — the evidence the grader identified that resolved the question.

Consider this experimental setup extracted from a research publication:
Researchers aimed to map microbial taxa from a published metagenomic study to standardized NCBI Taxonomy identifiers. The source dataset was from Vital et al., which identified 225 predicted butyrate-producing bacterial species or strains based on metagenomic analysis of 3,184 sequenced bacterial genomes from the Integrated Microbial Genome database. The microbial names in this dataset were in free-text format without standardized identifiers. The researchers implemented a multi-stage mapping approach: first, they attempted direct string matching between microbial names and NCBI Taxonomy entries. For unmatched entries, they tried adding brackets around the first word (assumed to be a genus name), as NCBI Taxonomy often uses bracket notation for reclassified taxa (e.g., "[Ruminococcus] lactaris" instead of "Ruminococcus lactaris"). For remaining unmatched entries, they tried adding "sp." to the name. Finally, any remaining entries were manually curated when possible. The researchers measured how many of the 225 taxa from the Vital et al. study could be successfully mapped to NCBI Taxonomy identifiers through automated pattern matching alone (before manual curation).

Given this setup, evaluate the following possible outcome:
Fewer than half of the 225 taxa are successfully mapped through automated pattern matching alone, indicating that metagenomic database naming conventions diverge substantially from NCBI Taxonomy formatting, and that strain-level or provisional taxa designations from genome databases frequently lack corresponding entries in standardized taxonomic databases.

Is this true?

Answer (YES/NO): NO